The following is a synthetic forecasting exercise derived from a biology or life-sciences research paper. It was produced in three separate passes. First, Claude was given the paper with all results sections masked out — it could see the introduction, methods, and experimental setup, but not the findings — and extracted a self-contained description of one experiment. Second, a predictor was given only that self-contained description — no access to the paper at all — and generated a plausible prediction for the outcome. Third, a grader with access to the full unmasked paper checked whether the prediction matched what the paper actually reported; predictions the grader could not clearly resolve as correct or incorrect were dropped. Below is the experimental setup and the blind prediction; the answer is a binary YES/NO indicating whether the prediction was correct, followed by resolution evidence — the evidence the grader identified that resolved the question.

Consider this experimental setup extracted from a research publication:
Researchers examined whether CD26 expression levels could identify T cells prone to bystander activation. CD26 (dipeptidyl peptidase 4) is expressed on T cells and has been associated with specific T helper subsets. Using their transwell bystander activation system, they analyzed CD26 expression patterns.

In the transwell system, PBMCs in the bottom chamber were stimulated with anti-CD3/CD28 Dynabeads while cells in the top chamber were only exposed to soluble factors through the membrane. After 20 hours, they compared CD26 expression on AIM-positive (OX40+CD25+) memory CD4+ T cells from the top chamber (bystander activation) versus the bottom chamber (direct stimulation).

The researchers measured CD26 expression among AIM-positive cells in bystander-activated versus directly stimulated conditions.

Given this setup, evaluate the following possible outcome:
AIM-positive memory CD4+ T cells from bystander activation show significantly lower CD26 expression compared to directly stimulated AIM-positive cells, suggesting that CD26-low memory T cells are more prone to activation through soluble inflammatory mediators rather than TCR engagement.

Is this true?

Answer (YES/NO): NO